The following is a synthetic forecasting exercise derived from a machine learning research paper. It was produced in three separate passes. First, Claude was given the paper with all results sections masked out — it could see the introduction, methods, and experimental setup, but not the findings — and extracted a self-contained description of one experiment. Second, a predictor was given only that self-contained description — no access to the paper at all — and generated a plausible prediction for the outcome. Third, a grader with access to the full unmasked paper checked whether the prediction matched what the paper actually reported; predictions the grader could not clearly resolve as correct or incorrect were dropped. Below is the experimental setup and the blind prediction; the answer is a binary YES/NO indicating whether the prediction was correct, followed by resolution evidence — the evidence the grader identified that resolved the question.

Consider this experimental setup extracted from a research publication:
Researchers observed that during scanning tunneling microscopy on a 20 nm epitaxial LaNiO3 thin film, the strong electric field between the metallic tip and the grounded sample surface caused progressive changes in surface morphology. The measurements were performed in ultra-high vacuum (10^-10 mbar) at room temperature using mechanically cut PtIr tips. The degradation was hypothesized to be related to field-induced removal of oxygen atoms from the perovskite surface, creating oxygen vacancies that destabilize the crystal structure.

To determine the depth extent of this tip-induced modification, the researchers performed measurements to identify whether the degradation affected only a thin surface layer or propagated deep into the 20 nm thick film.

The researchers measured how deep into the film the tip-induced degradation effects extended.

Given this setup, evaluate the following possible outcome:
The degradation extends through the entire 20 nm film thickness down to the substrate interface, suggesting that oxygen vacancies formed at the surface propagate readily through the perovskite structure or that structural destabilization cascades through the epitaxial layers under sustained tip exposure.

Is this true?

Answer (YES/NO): NO